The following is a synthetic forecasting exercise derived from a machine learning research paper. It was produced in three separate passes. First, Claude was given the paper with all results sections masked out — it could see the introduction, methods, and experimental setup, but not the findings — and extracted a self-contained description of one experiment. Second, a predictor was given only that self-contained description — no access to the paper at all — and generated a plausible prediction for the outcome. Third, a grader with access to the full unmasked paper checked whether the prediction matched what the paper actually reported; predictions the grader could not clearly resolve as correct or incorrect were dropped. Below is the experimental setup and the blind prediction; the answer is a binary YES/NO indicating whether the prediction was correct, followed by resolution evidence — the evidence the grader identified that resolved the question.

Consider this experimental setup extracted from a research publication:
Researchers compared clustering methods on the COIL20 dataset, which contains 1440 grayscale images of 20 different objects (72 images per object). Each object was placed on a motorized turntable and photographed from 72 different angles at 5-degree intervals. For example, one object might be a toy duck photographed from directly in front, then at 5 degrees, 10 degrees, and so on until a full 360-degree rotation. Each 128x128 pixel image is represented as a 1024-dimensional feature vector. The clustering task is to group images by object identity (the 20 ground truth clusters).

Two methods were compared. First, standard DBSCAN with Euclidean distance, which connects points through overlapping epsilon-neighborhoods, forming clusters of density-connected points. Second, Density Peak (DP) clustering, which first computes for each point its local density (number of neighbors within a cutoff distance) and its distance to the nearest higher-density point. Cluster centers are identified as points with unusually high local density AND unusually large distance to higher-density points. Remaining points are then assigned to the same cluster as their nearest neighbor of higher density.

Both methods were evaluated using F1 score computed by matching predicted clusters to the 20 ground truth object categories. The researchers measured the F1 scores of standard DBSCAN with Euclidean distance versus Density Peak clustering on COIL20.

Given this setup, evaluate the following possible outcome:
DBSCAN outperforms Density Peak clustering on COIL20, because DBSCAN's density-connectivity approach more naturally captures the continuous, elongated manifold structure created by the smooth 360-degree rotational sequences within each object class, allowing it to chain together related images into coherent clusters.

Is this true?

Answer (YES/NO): YES